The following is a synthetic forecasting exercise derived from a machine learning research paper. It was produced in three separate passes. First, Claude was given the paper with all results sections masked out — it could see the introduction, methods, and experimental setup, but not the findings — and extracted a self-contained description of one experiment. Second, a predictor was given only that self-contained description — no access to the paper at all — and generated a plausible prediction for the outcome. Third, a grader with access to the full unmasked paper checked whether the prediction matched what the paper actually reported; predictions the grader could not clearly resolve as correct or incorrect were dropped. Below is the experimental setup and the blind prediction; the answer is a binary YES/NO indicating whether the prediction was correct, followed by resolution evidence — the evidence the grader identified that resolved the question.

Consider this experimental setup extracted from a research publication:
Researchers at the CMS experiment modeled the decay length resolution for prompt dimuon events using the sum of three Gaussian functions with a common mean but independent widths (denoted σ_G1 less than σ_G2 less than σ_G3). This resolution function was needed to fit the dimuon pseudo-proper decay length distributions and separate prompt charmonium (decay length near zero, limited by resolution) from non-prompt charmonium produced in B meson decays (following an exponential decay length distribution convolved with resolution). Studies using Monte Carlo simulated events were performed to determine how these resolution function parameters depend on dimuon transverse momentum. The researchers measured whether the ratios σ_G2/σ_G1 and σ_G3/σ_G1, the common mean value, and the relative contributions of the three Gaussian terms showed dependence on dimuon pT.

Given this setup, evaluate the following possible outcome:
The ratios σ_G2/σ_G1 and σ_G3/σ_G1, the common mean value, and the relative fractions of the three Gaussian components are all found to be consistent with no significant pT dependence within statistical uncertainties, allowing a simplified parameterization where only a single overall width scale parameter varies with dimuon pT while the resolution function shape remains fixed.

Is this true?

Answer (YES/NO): YES